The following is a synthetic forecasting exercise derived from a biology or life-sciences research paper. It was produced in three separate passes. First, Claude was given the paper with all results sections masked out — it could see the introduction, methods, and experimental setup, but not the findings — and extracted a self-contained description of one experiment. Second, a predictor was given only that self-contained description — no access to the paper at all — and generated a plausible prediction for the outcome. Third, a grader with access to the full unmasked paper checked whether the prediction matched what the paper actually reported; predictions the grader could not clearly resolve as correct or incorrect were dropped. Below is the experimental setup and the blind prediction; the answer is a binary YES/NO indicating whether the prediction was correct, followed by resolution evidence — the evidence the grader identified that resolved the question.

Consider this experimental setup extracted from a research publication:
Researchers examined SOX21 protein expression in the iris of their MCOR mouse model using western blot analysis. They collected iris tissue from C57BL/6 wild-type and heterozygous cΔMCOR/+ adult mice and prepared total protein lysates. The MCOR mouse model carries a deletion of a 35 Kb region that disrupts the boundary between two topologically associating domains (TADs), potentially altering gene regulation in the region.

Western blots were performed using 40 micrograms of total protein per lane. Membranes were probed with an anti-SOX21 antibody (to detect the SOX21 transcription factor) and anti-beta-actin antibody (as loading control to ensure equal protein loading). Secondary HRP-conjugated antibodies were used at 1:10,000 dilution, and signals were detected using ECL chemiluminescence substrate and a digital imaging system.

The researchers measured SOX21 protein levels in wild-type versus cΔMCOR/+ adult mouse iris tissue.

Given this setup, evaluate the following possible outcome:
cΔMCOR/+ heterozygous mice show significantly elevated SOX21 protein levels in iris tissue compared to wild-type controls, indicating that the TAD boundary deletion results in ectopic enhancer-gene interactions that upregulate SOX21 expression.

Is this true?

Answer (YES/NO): YES